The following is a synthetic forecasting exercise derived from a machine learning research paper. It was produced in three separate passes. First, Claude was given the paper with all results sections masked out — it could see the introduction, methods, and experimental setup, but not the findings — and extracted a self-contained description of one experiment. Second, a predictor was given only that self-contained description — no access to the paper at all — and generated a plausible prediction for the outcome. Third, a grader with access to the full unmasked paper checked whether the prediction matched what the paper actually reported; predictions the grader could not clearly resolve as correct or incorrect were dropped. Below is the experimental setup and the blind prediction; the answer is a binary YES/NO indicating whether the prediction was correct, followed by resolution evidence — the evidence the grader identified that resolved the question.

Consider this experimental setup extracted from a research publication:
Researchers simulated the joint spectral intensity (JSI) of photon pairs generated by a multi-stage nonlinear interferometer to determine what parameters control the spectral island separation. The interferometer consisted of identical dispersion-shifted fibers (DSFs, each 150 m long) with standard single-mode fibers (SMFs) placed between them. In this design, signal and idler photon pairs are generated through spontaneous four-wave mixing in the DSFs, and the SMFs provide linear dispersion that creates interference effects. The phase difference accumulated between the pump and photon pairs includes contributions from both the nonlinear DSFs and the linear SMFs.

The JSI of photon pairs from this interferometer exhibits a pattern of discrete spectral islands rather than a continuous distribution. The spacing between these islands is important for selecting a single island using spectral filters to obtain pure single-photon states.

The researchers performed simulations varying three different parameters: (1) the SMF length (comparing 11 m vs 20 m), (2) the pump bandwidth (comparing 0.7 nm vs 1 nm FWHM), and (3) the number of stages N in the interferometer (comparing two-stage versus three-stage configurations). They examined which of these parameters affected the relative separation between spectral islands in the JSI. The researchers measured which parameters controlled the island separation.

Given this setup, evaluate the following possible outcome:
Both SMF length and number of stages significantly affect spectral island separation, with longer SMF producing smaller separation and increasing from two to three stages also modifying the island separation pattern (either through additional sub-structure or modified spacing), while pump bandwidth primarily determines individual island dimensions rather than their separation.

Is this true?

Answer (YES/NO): NO